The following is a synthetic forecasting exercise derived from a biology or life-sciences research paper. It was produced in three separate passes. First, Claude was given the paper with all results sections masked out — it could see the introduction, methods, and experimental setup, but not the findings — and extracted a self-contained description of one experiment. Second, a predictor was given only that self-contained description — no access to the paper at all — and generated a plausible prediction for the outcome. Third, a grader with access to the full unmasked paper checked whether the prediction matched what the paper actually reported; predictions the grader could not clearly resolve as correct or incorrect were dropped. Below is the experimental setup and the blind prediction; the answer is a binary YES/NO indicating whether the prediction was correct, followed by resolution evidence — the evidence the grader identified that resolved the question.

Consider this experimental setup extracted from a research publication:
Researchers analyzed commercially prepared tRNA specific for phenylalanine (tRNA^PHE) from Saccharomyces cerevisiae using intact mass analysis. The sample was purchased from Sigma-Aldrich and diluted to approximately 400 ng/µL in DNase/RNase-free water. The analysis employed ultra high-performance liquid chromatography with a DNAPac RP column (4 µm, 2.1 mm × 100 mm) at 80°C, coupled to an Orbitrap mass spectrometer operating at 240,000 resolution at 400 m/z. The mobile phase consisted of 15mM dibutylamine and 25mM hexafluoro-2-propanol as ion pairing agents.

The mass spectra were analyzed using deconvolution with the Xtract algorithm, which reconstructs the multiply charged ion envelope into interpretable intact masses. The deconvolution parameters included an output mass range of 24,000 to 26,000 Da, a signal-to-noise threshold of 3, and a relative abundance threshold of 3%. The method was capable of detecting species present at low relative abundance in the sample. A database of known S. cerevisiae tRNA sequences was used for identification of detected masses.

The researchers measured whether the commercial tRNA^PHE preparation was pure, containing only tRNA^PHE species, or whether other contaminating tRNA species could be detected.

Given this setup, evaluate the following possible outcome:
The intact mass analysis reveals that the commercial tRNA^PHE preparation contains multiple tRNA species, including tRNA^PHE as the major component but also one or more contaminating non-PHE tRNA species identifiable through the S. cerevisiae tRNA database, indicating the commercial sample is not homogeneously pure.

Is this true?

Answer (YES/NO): YES